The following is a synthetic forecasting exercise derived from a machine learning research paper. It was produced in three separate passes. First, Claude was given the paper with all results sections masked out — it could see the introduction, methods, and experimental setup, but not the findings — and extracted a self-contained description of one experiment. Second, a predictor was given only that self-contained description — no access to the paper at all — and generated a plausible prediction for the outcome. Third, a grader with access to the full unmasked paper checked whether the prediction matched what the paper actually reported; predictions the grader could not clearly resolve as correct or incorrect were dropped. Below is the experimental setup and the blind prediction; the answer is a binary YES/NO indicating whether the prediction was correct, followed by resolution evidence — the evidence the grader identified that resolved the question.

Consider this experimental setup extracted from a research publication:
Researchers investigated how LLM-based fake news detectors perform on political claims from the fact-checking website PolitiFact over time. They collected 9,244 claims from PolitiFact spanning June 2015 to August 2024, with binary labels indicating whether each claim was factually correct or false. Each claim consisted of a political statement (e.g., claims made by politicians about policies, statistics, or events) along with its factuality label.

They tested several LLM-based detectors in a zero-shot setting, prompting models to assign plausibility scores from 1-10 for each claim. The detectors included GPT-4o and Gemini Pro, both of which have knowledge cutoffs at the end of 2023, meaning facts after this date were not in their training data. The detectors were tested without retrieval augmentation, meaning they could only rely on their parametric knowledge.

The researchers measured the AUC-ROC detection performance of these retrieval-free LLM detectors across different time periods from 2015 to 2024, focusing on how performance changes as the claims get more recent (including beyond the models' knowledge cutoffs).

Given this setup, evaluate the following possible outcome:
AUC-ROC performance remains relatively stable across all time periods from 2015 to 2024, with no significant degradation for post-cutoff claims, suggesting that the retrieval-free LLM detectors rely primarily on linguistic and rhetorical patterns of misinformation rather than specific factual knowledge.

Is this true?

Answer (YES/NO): NO